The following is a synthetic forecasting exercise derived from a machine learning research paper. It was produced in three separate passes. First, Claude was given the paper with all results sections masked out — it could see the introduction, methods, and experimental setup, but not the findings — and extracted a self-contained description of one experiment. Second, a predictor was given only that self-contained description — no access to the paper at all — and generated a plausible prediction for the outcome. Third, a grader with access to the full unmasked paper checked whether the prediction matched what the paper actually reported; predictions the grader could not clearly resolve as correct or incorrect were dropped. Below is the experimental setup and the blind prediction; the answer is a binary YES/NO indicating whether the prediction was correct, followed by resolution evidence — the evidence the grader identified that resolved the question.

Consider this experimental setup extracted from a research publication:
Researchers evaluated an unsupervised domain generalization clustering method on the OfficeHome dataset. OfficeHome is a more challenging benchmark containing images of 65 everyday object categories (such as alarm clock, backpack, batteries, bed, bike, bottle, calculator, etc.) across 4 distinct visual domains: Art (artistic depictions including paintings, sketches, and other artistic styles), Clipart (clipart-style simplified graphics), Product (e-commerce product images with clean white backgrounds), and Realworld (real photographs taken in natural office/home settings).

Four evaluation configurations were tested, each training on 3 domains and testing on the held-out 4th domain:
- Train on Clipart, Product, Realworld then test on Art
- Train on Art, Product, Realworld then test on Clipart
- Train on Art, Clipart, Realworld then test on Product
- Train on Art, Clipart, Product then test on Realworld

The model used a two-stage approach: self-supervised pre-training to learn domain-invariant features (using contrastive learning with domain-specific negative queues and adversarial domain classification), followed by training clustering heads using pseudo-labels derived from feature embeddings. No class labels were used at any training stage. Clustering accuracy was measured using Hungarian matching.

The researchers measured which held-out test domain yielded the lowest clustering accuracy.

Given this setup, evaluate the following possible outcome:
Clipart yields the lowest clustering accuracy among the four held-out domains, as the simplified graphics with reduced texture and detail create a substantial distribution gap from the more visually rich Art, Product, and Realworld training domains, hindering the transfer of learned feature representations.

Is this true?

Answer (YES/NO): NO